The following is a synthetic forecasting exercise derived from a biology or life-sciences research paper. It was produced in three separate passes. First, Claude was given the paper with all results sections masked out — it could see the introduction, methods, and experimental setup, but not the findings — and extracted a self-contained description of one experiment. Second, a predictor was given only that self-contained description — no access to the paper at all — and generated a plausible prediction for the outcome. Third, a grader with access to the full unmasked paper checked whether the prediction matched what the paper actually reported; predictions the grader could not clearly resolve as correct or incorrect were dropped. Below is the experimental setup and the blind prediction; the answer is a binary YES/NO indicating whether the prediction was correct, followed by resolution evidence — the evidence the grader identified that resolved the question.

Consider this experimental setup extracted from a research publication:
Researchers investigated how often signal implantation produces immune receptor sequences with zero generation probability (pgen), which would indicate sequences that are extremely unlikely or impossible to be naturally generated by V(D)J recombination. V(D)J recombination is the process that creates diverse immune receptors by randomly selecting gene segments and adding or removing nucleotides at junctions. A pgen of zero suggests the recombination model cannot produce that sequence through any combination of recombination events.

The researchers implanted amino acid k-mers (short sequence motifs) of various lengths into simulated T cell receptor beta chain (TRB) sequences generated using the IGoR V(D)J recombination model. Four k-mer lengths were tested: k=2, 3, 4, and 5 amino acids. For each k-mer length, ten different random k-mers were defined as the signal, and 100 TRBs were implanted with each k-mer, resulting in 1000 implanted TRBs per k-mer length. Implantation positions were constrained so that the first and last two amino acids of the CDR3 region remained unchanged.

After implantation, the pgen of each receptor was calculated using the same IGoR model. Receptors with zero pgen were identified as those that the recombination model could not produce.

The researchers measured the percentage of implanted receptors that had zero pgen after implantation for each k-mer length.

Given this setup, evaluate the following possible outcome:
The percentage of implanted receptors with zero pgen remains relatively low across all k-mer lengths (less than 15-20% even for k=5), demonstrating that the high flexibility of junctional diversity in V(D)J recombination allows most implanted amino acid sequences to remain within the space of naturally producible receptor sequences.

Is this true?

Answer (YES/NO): YES